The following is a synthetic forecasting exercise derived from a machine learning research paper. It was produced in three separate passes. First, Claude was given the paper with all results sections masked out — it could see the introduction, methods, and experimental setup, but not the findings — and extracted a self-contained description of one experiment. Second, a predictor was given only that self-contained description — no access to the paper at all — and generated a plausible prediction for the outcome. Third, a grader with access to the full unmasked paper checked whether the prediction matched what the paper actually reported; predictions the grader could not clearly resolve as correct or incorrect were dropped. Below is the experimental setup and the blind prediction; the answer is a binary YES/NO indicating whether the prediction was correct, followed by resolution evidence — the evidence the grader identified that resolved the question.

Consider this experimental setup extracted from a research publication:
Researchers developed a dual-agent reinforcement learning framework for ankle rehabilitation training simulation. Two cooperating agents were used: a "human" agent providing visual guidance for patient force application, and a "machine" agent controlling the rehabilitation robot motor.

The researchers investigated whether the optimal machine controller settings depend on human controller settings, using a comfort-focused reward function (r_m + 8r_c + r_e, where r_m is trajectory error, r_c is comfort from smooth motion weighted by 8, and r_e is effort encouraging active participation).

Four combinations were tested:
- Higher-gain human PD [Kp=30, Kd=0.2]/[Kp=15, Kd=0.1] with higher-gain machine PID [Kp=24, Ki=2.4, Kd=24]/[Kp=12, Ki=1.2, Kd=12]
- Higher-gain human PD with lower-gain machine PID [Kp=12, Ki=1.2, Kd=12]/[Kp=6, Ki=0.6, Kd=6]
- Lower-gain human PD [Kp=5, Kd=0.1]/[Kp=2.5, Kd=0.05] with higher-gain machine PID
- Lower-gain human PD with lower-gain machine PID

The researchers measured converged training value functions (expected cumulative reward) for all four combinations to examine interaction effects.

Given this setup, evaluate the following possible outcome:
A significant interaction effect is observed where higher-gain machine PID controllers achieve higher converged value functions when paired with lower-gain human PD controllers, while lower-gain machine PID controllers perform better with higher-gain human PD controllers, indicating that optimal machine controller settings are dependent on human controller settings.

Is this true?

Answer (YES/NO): YES